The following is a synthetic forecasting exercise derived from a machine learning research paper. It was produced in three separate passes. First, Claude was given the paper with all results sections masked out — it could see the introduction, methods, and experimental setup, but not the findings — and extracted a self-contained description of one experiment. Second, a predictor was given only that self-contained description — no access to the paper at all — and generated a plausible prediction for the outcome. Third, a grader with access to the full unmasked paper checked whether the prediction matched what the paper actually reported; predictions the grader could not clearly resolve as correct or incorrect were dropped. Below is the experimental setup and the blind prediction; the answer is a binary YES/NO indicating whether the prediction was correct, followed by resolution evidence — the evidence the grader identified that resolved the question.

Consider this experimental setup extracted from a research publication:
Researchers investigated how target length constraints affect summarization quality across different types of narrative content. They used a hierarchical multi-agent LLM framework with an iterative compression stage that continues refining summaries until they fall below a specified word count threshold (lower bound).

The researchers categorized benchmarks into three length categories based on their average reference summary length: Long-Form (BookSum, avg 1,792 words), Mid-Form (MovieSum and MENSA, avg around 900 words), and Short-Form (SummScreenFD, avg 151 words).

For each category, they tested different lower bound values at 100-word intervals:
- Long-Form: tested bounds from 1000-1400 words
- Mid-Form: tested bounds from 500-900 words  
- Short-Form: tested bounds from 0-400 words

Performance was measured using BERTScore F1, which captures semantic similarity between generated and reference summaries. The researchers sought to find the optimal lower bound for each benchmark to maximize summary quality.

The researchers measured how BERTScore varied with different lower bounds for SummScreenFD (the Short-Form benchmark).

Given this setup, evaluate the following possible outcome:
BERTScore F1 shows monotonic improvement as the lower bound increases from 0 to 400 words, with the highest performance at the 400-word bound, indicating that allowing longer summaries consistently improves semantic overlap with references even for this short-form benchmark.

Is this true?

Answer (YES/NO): NO